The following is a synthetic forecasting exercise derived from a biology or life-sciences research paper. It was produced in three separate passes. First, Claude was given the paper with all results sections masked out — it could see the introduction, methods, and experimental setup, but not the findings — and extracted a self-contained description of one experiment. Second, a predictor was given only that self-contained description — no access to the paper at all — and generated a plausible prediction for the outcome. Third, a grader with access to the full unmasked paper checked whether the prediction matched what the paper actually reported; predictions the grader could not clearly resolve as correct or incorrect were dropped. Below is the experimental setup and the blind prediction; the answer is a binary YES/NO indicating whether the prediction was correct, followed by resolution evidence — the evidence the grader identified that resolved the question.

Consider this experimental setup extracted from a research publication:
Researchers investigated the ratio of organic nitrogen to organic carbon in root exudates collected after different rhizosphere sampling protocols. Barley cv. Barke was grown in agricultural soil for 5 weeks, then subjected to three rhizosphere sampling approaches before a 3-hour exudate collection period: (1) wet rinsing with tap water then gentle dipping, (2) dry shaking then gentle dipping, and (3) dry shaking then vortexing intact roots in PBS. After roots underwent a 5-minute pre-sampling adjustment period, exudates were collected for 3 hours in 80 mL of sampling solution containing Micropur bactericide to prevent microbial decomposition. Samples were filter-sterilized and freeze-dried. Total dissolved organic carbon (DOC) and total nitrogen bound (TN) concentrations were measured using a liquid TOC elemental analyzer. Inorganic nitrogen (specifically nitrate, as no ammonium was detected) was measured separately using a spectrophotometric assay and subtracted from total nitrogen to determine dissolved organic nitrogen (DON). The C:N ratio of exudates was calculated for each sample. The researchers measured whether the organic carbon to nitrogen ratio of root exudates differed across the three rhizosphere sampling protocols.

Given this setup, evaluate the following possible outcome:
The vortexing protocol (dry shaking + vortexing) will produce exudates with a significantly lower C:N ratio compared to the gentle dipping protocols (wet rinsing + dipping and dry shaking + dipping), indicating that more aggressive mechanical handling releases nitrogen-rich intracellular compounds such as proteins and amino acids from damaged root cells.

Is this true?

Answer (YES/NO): NO